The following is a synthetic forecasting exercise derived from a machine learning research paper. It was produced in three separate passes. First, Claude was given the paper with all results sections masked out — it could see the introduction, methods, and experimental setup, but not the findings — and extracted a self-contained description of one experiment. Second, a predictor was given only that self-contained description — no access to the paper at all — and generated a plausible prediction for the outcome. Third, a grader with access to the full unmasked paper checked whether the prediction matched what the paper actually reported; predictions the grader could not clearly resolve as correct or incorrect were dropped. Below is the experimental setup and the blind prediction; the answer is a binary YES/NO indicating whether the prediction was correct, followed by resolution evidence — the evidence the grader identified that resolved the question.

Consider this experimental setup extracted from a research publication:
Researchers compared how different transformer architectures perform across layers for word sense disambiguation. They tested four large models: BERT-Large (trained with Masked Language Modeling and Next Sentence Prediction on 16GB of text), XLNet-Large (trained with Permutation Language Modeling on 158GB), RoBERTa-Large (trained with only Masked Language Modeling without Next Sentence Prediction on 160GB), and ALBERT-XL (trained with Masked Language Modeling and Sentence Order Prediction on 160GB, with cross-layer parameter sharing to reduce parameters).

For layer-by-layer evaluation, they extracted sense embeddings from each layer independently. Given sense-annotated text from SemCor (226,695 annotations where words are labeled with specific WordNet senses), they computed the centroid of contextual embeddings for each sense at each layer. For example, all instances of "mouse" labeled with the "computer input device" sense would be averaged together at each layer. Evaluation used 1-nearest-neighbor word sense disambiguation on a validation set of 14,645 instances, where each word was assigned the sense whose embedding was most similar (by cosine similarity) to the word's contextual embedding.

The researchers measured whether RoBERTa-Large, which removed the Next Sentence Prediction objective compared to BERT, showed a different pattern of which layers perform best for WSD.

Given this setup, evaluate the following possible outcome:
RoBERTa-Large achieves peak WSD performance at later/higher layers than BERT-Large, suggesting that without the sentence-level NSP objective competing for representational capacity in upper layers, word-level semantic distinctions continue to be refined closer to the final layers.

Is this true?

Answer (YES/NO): NO